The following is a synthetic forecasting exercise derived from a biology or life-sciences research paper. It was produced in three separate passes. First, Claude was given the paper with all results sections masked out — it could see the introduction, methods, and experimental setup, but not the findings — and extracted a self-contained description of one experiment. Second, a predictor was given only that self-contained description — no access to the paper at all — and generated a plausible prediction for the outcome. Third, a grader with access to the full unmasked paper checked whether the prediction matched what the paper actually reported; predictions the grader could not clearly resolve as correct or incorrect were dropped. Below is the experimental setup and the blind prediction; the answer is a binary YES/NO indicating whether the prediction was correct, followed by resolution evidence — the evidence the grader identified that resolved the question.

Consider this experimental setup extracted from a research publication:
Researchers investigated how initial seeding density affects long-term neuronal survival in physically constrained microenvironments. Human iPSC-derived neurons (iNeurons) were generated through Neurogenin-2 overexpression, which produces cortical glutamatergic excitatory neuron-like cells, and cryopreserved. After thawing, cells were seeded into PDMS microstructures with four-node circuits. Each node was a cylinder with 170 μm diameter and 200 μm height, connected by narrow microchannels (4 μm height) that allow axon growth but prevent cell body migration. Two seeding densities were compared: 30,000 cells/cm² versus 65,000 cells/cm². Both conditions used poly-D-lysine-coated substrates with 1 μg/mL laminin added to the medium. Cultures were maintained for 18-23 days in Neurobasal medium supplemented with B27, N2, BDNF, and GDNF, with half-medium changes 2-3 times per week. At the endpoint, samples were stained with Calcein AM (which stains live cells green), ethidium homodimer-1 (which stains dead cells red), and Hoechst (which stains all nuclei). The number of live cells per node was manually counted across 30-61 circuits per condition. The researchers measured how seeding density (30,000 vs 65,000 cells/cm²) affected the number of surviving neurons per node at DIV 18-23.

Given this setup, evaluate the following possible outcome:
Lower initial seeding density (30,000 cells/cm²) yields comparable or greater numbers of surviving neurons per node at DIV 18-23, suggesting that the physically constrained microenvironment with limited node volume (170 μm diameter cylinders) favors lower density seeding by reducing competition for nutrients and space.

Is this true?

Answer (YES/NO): NO